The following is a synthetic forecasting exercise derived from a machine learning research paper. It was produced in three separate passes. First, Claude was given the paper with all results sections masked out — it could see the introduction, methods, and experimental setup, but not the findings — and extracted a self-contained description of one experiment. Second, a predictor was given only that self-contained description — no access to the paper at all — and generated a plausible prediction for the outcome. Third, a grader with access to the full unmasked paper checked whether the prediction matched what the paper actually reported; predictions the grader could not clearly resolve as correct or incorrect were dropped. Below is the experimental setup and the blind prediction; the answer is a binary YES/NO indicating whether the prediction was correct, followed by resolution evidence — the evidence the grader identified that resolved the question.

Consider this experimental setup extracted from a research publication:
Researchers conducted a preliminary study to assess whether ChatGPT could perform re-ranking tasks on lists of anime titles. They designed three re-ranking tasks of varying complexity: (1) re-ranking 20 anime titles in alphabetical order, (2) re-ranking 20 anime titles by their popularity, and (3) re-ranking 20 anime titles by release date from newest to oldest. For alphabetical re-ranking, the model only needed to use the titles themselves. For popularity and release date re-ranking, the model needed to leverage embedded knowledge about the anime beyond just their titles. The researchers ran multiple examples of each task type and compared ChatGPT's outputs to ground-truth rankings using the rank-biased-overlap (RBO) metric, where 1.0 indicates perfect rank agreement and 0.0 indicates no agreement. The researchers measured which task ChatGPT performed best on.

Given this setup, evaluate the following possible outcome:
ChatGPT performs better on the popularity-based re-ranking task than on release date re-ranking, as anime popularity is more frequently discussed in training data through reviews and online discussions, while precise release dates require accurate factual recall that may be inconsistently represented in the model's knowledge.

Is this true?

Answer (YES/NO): YES